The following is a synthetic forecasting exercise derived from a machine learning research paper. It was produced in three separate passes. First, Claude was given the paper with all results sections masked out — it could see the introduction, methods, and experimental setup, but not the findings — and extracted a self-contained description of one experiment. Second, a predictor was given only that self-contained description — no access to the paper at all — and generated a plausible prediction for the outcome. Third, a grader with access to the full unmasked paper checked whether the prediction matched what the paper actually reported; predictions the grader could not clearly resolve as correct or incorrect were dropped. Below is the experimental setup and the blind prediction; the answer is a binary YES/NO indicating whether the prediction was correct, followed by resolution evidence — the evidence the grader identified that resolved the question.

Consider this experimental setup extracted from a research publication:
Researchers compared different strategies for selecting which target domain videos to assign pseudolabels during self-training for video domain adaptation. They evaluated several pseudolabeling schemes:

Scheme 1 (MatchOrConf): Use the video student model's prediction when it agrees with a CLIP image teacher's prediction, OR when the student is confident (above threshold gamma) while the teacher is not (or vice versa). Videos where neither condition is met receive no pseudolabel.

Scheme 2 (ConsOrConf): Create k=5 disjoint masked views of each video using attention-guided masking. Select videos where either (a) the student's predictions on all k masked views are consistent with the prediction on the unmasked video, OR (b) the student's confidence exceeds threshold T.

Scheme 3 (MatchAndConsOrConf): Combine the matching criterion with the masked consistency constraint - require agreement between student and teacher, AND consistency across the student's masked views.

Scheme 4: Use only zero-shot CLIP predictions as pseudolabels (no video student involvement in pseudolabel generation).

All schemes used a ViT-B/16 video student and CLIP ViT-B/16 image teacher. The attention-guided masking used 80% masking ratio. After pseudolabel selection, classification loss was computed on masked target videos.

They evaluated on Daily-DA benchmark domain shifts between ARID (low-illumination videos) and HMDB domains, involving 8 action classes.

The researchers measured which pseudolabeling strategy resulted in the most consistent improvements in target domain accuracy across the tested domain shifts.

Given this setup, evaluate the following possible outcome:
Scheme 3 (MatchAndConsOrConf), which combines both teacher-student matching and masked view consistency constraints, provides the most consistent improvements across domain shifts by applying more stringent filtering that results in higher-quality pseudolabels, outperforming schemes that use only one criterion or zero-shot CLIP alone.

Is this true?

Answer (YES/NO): NO